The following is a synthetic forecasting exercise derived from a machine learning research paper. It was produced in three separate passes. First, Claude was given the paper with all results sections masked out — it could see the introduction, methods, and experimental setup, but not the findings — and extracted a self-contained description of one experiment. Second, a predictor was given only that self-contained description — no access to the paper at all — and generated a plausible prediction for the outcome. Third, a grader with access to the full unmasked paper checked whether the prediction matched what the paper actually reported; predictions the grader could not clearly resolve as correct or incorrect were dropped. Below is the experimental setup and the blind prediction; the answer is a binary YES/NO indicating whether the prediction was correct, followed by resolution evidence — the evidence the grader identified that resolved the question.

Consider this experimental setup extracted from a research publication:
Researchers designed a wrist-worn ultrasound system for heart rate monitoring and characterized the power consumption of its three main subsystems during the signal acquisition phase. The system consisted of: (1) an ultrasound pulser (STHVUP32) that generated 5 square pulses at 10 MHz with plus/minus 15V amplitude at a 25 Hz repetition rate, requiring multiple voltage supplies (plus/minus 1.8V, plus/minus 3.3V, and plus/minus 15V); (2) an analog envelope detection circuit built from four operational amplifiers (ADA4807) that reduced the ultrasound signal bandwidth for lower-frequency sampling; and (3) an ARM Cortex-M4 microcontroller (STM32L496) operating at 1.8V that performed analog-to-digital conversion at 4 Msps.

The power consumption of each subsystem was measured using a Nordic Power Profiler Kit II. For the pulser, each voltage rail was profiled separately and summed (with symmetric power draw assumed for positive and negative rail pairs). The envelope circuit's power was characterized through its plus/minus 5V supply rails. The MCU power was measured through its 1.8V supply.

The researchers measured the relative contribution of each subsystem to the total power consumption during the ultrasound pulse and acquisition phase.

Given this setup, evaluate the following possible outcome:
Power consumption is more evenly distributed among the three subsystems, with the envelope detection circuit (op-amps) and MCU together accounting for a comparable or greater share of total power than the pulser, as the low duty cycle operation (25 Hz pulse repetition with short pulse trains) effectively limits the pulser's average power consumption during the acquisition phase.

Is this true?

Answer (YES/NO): NO